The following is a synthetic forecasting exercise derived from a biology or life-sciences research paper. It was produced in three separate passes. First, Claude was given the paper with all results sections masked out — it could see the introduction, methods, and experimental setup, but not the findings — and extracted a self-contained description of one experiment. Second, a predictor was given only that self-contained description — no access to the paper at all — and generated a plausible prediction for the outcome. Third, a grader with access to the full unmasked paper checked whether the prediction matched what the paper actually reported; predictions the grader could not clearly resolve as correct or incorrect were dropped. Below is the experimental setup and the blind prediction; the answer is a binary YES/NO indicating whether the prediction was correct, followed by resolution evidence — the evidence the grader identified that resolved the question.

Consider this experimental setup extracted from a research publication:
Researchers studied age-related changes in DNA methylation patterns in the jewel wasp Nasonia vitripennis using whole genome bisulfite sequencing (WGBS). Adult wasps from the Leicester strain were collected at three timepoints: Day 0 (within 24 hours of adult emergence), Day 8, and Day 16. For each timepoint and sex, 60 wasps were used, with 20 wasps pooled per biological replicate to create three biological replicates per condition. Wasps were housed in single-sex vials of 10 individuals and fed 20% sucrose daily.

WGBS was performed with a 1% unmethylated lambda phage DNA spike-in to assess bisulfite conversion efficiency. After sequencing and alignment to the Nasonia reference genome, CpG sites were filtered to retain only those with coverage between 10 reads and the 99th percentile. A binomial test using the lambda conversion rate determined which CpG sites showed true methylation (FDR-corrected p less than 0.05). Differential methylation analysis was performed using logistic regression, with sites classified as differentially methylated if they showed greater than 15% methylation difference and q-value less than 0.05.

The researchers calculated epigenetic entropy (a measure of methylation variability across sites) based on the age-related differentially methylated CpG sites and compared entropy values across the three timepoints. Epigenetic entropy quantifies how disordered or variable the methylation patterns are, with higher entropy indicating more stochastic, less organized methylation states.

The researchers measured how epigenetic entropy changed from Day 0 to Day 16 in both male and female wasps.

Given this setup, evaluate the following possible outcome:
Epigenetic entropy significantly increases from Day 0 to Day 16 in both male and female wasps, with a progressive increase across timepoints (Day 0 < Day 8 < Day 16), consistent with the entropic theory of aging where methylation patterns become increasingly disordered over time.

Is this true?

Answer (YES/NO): NO